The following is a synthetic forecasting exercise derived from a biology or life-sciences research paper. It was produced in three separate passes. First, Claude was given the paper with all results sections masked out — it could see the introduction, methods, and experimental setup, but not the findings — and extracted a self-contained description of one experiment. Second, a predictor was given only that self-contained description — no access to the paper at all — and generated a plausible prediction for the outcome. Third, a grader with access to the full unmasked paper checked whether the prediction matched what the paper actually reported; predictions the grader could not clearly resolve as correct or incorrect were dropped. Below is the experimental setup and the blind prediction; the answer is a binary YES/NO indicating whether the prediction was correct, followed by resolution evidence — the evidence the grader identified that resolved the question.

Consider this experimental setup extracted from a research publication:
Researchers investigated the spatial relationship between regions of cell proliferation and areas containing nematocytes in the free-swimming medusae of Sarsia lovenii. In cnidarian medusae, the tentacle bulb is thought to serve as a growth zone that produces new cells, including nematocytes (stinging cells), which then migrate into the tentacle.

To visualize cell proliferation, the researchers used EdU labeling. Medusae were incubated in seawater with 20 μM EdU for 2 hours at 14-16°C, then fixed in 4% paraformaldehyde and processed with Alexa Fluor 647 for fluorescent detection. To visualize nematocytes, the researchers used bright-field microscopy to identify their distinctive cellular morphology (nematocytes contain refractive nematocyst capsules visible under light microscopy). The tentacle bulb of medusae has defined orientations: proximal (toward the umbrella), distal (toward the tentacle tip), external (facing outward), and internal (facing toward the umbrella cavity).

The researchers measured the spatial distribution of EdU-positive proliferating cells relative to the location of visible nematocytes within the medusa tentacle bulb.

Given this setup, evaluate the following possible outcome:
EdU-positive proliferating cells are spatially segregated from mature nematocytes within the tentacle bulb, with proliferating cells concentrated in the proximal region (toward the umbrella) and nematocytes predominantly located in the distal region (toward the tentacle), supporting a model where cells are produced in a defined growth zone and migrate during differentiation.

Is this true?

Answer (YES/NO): NO